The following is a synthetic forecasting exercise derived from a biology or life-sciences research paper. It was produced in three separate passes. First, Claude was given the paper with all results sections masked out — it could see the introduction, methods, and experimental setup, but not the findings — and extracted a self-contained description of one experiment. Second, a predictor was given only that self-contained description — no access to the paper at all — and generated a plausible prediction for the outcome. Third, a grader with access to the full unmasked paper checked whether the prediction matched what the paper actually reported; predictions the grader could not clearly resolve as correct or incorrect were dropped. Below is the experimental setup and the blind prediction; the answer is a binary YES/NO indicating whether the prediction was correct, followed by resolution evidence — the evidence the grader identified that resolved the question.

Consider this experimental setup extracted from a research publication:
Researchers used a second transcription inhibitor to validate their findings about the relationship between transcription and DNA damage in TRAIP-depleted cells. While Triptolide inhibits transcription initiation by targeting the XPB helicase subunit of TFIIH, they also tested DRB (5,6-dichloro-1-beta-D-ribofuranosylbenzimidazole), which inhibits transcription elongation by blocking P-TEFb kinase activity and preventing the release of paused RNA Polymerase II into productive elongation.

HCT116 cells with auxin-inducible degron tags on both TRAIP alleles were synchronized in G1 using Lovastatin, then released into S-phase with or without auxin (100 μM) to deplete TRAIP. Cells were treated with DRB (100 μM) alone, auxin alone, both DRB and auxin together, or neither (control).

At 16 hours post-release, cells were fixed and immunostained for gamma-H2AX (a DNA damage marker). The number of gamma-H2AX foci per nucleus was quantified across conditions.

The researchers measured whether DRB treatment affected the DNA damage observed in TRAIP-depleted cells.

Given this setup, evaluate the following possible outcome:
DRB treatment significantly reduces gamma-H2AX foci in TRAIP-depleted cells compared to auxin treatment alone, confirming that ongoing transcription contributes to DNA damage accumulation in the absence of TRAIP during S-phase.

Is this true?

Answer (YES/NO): NO